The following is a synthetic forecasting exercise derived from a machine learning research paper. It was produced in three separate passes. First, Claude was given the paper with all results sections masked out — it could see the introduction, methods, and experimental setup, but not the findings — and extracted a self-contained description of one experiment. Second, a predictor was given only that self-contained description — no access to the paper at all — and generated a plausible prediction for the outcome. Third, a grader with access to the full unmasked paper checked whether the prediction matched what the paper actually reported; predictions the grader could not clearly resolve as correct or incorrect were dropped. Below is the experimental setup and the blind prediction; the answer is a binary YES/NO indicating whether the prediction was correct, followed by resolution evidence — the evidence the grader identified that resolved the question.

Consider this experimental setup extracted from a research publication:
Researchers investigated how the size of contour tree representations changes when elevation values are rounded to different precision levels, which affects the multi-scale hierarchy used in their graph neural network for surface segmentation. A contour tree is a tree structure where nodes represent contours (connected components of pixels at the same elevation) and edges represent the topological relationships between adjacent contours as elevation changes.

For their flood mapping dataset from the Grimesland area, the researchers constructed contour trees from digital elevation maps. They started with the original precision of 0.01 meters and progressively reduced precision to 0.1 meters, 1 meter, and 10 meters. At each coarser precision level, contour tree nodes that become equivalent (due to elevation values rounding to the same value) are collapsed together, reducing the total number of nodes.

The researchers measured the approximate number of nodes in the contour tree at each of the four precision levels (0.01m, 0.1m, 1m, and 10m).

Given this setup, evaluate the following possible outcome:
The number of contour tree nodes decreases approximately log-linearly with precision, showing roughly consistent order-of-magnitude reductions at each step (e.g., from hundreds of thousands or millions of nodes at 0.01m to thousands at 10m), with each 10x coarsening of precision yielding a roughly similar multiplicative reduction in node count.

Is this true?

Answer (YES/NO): NO